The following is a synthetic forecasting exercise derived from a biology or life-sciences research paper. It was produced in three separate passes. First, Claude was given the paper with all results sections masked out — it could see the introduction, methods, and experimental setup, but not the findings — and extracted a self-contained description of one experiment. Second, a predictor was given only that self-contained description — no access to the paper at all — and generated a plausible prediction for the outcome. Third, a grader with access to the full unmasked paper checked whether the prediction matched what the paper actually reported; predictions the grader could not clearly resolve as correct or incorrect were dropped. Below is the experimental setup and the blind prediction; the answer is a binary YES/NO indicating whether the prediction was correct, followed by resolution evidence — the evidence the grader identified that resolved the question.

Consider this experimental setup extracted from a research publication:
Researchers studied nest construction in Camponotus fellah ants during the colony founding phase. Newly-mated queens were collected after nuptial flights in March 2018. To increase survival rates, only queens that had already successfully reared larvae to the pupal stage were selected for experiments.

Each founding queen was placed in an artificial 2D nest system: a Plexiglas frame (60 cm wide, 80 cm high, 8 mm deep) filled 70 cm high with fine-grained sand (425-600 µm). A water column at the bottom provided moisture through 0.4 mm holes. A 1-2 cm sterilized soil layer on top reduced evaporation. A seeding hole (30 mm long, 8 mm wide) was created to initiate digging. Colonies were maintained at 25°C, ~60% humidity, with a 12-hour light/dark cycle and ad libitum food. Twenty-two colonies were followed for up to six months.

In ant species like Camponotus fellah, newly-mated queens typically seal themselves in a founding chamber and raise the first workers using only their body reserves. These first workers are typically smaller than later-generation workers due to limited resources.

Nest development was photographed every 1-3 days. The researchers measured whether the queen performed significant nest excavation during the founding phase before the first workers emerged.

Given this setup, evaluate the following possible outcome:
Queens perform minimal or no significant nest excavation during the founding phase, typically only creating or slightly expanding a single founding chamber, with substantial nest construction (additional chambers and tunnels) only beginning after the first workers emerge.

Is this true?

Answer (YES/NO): NO